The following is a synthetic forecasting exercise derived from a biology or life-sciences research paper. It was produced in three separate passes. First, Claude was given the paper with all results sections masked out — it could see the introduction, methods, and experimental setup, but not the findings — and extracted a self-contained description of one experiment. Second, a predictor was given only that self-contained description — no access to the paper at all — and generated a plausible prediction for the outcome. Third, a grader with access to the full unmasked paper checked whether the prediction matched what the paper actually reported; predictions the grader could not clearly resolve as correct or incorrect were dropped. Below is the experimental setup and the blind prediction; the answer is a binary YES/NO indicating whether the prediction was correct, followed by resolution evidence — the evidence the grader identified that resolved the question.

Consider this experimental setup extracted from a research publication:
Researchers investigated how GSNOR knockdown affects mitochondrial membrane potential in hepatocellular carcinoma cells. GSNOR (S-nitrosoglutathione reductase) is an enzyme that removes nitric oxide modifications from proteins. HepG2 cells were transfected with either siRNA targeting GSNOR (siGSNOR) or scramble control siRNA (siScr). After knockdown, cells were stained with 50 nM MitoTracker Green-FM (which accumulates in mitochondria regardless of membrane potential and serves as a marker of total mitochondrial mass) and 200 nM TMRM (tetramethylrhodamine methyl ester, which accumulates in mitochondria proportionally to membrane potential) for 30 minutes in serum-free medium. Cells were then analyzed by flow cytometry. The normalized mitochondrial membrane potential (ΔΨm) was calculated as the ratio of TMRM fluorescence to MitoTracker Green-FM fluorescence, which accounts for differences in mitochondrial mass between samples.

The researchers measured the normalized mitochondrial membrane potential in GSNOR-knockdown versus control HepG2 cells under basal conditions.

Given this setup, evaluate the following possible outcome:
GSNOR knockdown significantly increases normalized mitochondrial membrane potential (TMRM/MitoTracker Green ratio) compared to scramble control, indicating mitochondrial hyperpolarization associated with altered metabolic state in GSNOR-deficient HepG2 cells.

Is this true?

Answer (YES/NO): NO